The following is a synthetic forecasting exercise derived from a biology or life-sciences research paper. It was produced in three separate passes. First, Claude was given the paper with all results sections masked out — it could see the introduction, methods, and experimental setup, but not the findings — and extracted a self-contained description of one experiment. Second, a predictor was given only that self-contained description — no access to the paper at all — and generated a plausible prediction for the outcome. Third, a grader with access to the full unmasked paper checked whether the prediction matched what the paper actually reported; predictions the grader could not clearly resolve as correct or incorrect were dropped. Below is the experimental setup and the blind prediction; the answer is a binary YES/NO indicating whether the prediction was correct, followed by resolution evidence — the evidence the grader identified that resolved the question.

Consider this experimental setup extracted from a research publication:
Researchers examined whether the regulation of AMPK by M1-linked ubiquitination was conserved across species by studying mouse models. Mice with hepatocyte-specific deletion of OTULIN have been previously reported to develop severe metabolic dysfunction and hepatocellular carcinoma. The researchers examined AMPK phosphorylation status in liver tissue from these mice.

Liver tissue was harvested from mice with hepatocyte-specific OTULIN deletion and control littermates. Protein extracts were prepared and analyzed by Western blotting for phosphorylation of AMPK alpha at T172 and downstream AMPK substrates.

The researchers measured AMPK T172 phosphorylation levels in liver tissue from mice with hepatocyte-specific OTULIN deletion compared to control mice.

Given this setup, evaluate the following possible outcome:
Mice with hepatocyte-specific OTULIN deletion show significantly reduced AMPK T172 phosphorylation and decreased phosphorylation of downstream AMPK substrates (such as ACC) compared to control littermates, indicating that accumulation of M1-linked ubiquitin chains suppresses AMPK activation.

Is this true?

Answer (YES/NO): NO